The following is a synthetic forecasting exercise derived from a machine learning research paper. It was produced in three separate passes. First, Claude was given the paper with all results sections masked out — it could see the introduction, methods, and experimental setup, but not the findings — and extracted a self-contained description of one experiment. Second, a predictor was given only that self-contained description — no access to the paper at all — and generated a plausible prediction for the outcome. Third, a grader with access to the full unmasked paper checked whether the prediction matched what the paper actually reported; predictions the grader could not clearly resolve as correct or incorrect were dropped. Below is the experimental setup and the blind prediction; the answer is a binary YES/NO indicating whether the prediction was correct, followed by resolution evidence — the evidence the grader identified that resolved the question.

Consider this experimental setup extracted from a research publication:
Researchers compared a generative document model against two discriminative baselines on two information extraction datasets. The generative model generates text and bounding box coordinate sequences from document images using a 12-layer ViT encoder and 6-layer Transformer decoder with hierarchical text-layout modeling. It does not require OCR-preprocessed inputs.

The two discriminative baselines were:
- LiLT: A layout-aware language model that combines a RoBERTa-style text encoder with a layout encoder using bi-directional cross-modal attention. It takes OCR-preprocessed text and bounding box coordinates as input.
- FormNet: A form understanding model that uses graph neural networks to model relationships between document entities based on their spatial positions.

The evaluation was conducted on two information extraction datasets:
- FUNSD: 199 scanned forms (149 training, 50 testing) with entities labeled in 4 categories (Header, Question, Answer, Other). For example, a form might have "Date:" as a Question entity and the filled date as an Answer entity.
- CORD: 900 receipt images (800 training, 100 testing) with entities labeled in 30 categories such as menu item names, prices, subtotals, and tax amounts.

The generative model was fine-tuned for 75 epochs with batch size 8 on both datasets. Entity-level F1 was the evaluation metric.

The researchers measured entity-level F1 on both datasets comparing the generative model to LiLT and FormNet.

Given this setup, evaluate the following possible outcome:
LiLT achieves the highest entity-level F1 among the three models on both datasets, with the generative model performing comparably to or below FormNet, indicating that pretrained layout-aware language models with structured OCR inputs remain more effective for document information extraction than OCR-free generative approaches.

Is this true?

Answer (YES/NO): NO